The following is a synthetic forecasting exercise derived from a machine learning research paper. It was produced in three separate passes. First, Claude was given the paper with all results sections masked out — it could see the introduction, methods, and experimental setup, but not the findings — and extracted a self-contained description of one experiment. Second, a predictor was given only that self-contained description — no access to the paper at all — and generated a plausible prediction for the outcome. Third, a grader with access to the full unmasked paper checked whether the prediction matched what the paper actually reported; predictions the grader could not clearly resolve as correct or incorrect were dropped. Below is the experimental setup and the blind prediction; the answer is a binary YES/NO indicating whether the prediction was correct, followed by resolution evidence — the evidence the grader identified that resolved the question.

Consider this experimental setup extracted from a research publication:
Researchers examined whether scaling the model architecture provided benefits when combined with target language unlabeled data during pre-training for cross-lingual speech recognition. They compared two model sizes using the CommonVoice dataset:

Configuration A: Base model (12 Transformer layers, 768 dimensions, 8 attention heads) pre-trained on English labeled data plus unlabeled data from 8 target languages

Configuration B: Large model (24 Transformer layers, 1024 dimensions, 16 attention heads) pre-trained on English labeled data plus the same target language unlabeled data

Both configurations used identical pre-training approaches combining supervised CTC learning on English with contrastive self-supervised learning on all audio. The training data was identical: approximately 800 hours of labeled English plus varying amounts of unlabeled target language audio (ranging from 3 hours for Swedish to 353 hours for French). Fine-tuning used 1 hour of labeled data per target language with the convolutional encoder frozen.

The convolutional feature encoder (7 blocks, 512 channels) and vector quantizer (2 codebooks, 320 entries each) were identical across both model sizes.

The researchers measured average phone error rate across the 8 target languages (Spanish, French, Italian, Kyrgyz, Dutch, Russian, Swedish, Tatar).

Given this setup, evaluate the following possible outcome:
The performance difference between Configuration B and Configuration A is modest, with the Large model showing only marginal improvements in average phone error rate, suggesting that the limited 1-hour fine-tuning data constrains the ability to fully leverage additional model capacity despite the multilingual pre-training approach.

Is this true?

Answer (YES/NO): NO